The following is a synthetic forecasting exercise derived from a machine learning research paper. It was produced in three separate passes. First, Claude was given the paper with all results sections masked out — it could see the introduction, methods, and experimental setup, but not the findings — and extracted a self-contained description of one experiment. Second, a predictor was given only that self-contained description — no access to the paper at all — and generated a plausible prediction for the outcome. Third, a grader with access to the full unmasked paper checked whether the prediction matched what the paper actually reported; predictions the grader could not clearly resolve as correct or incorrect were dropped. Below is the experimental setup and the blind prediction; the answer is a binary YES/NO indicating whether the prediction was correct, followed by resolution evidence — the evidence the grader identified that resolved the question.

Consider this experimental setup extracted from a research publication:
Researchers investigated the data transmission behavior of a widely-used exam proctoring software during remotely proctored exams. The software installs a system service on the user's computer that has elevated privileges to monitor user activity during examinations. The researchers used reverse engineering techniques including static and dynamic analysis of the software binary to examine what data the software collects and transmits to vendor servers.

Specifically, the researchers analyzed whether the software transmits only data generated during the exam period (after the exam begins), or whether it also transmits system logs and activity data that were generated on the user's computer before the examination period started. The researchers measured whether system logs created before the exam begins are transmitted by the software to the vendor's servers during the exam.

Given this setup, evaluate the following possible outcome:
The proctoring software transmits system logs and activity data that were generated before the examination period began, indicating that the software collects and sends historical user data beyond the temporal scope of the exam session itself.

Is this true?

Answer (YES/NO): YES